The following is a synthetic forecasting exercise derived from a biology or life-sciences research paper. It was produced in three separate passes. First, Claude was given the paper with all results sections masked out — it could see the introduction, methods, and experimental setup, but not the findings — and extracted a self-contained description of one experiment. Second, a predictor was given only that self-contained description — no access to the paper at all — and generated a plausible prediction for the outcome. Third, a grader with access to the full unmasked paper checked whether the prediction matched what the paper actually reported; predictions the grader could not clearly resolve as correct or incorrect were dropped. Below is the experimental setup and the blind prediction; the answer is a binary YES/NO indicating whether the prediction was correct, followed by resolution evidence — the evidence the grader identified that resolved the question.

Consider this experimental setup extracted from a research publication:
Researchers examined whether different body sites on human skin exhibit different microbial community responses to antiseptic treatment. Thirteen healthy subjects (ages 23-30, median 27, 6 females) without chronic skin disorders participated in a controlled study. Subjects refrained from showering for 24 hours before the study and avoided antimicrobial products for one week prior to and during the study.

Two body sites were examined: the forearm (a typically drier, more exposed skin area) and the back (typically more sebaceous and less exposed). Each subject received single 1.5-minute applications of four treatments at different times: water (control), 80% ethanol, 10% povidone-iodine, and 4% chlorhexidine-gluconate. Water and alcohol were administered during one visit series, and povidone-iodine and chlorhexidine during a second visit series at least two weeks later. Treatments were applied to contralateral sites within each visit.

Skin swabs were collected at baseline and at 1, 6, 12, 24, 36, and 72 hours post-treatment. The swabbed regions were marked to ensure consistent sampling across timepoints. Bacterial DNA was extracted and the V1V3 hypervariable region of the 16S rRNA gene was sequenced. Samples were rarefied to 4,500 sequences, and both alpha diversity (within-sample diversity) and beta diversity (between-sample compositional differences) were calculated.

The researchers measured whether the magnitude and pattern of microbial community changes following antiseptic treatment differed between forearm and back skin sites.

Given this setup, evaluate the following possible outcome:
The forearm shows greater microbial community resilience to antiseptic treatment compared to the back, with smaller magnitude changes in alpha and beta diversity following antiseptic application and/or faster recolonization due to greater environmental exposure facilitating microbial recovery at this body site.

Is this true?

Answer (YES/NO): NO